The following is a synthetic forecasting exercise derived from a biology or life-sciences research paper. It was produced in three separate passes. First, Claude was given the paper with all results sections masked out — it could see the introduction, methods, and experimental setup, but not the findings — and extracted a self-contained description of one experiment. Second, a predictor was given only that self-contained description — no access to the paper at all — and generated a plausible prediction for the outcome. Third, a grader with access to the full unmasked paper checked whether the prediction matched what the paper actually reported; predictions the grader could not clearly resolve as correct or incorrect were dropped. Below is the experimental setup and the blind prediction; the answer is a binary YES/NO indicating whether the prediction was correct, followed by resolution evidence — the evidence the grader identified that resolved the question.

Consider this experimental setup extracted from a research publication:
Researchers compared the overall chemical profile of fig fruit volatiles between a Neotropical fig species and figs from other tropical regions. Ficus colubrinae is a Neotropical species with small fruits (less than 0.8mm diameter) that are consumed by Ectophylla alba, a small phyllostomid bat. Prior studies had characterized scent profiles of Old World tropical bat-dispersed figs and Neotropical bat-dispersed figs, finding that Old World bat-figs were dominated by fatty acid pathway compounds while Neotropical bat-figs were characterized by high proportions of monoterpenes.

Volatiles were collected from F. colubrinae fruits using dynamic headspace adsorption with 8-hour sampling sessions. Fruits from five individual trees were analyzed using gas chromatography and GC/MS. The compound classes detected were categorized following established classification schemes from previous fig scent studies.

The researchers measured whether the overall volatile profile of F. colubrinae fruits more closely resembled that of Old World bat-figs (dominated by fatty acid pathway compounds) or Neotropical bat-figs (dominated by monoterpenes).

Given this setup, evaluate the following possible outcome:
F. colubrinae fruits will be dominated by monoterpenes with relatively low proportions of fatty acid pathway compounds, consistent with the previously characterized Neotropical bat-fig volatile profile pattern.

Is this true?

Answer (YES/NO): NO